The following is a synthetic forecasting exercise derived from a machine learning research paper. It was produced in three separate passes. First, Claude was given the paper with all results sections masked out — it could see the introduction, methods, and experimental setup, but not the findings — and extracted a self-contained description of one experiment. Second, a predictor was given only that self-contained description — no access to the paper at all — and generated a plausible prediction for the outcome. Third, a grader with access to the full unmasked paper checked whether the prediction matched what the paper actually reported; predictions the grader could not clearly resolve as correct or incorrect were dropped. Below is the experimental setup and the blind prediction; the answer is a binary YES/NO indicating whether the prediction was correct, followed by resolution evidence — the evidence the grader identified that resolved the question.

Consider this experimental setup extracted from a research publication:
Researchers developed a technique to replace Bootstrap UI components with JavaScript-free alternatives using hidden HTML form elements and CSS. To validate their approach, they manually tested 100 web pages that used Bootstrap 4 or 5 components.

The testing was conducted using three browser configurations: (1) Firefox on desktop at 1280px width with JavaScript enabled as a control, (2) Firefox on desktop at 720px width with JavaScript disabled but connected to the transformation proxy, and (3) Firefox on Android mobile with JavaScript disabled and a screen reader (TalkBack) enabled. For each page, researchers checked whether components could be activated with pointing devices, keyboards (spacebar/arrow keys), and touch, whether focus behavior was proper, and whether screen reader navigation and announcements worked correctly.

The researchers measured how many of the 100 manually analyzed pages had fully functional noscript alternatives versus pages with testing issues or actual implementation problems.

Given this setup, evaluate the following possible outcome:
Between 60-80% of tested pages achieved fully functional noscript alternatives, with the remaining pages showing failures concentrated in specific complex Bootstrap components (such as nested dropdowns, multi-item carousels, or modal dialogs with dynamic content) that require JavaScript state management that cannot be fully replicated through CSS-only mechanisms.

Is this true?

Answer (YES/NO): NO